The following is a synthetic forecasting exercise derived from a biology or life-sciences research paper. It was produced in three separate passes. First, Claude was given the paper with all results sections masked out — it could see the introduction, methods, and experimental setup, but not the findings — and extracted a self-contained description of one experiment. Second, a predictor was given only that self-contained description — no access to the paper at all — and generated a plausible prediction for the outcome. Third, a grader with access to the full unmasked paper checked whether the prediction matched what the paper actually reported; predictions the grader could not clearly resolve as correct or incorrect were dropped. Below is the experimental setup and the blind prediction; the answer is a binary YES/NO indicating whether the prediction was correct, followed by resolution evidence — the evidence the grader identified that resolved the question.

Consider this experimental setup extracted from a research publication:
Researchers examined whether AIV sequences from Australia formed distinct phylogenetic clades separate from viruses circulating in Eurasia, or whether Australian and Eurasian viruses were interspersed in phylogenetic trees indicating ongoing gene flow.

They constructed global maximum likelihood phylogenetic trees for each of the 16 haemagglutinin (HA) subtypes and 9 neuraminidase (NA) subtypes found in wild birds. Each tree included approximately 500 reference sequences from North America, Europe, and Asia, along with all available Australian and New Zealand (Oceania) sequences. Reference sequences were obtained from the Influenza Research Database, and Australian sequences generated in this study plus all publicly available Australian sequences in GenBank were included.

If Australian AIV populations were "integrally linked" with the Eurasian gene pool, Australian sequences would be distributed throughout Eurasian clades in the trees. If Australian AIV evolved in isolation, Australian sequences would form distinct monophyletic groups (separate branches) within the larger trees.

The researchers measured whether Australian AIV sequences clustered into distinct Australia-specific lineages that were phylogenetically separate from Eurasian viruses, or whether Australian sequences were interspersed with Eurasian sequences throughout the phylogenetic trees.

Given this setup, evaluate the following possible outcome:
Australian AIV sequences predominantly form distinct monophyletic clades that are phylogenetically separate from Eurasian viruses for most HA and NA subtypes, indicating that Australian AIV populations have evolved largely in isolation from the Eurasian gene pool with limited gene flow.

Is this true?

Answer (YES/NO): YES